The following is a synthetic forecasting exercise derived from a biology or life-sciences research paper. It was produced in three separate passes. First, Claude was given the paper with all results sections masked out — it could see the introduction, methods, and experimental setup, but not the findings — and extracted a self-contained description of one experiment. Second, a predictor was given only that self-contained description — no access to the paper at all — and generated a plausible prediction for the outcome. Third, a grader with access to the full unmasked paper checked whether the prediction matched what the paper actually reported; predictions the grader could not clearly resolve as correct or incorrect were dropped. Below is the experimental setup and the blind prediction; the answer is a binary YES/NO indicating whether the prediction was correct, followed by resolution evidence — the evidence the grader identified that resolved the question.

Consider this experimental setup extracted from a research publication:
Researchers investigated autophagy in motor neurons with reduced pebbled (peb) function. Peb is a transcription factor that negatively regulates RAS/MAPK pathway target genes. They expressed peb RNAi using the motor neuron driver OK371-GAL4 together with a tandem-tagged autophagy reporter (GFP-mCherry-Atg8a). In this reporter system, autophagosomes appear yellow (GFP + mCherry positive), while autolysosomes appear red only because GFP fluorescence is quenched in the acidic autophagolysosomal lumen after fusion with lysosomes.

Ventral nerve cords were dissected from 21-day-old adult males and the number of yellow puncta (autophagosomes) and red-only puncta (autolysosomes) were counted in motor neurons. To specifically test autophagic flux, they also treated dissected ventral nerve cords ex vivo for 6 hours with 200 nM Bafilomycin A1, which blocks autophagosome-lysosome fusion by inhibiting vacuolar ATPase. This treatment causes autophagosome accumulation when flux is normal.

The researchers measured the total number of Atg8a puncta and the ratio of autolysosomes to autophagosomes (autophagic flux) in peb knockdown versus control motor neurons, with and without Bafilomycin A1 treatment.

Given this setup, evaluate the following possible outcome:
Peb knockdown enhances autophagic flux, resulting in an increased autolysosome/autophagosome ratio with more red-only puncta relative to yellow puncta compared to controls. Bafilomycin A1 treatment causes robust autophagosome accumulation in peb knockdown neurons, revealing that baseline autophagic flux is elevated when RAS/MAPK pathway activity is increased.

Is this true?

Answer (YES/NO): NO